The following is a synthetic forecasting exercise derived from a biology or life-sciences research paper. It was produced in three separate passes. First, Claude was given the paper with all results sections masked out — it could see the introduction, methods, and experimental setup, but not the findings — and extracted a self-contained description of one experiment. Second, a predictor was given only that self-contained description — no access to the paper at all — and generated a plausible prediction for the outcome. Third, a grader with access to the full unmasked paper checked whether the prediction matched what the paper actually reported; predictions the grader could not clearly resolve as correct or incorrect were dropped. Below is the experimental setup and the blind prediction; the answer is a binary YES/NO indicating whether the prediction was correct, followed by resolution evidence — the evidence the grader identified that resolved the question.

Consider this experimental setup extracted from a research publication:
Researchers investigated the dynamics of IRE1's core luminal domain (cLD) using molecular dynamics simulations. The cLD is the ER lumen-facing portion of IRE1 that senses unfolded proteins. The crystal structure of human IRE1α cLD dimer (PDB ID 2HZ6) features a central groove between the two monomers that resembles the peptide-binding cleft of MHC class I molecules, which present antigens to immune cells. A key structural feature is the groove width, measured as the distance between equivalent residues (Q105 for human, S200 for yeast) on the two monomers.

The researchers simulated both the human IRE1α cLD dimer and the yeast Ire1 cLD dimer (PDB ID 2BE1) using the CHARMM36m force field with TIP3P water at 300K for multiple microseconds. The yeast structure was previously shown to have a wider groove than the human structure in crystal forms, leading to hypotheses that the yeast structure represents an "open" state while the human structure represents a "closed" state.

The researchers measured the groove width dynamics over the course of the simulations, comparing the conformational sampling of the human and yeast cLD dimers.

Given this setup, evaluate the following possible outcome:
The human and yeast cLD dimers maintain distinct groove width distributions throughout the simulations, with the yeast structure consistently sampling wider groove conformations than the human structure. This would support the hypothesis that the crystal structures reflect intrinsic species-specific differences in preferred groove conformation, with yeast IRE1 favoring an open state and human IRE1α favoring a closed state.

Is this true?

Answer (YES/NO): NO